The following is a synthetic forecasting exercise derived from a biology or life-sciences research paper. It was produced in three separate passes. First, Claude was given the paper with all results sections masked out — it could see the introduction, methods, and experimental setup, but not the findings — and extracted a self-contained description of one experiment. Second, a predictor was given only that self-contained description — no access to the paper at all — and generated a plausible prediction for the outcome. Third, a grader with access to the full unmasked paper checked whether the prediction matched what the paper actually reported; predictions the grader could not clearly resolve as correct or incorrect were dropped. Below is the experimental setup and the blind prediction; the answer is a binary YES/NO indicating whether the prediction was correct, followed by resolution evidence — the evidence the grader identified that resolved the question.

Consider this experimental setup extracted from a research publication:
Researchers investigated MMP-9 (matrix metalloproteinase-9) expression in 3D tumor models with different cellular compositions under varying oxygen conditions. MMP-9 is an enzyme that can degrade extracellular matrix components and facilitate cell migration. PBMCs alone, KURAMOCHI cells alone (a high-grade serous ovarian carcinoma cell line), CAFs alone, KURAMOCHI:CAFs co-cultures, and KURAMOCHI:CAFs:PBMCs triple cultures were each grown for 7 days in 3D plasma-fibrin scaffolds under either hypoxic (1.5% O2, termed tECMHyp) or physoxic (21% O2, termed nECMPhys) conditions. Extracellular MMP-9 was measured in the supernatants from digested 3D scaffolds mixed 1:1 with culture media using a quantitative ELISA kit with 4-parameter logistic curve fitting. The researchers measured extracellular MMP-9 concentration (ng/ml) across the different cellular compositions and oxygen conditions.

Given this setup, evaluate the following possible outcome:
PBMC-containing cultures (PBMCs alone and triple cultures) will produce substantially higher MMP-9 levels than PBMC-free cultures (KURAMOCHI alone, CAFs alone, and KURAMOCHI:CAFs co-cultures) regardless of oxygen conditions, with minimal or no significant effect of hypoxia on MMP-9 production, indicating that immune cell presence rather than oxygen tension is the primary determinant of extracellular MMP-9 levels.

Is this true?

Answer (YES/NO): NO